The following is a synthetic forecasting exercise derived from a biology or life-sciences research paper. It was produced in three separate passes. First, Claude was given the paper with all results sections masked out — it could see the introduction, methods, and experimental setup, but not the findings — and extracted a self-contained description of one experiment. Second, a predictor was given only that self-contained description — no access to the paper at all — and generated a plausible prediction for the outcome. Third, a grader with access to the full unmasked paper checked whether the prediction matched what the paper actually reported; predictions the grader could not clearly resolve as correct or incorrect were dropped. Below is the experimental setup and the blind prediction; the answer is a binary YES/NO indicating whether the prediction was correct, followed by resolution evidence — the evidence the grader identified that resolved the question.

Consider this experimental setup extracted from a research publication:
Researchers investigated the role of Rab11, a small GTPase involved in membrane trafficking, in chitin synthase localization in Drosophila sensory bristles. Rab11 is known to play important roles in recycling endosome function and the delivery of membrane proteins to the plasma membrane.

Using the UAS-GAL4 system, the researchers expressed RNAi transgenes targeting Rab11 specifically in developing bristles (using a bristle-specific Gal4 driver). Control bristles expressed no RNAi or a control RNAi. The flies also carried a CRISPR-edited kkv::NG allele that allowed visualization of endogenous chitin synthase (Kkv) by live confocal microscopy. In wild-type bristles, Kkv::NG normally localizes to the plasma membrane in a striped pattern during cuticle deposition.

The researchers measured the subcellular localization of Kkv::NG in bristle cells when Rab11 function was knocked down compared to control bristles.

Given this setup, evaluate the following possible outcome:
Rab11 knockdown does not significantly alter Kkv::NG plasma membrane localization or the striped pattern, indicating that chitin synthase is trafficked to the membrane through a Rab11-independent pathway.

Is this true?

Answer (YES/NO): NO